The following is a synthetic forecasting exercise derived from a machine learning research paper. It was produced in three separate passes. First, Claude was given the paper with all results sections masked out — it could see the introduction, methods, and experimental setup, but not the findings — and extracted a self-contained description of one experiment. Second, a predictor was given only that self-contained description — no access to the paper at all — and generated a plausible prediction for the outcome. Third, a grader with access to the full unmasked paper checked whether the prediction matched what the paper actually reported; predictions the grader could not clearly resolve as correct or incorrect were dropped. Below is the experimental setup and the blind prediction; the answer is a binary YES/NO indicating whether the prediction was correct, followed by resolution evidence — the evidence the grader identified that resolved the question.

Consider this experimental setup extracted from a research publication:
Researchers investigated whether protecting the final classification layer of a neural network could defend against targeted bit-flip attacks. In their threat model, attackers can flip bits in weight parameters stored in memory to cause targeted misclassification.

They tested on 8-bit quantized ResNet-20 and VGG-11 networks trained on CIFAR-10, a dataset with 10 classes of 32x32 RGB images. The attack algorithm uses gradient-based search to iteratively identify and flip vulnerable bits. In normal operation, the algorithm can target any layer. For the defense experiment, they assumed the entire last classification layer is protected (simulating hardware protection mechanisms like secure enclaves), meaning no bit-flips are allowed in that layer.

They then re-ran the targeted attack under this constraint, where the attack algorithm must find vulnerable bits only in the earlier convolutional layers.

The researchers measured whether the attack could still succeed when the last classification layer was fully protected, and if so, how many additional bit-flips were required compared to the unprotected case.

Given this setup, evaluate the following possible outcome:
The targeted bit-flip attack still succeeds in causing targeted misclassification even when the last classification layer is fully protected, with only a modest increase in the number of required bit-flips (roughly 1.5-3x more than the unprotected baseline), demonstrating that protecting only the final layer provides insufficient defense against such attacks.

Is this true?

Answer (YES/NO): NO